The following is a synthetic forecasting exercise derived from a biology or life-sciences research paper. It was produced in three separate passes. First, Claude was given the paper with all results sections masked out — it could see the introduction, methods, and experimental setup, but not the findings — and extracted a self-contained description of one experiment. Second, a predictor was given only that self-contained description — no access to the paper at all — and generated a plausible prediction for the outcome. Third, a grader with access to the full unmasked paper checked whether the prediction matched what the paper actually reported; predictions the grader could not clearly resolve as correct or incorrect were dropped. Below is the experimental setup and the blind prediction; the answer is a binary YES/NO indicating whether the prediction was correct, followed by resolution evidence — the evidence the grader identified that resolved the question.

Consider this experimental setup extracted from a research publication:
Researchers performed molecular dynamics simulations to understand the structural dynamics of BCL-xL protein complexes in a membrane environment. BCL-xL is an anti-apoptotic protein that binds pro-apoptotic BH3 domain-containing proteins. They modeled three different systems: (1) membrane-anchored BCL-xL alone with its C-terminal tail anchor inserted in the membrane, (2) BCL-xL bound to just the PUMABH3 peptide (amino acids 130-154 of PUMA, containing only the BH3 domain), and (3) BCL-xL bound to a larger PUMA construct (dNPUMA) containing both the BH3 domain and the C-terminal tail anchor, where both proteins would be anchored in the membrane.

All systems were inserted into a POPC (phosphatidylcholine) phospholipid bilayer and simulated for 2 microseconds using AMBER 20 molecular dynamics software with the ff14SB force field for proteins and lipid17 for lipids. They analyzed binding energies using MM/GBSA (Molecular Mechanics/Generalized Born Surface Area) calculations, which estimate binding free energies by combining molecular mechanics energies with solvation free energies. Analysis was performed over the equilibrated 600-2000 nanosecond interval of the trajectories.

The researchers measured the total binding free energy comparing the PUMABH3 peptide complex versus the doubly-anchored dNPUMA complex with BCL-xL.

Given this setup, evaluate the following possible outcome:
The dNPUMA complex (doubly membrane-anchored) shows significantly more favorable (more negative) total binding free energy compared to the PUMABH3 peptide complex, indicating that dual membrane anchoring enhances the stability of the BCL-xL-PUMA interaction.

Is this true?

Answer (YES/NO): YES